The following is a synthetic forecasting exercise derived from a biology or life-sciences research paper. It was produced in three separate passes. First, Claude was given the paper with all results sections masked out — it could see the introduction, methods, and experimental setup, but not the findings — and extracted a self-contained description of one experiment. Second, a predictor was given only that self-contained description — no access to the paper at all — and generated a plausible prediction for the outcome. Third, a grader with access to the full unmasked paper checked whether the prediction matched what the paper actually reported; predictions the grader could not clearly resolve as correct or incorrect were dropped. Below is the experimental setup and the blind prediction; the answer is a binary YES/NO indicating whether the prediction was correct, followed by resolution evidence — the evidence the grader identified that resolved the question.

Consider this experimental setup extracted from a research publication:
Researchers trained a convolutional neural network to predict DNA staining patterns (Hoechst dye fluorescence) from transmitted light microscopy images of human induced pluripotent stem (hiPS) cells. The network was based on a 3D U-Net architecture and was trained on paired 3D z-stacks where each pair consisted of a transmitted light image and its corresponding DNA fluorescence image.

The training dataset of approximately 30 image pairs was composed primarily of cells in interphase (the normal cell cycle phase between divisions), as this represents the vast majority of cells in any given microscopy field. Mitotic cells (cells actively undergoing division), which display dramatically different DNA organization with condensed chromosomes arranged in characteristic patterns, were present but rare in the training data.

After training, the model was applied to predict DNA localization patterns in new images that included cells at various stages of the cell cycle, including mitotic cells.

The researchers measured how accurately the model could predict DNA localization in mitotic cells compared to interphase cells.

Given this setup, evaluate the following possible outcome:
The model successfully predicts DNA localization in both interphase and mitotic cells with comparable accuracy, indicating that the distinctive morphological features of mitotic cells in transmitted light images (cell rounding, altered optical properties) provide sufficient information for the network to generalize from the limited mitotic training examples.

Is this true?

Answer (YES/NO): NO